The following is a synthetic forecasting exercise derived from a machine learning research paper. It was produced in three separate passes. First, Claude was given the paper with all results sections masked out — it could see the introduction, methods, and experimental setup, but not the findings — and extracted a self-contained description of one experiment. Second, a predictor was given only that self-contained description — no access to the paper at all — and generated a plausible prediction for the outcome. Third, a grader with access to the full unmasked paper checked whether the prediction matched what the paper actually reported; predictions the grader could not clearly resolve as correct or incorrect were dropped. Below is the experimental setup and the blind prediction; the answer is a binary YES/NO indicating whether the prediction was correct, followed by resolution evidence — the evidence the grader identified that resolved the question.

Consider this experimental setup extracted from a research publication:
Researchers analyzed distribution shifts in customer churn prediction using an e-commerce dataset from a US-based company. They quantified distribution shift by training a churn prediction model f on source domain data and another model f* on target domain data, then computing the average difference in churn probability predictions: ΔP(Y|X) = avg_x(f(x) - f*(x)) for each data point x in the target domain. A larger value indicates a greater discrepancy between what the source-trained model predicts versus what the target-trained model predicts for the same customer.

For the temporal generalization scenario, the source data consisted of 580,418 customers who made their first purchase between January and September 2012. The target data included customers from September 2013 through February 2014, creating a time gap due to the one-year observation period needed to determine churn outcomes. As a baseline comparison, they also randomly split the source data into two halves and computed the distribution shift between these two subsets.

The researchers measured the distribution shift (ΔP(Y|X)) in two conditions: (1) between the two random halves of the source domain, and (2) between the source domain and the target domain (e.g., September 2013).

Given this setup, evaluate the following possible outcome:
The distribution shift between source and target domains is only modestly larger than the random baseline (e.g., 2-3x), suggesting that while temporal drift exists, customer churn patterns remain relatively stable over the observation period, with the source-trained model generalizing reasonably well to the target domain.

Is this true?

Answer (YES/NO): NO